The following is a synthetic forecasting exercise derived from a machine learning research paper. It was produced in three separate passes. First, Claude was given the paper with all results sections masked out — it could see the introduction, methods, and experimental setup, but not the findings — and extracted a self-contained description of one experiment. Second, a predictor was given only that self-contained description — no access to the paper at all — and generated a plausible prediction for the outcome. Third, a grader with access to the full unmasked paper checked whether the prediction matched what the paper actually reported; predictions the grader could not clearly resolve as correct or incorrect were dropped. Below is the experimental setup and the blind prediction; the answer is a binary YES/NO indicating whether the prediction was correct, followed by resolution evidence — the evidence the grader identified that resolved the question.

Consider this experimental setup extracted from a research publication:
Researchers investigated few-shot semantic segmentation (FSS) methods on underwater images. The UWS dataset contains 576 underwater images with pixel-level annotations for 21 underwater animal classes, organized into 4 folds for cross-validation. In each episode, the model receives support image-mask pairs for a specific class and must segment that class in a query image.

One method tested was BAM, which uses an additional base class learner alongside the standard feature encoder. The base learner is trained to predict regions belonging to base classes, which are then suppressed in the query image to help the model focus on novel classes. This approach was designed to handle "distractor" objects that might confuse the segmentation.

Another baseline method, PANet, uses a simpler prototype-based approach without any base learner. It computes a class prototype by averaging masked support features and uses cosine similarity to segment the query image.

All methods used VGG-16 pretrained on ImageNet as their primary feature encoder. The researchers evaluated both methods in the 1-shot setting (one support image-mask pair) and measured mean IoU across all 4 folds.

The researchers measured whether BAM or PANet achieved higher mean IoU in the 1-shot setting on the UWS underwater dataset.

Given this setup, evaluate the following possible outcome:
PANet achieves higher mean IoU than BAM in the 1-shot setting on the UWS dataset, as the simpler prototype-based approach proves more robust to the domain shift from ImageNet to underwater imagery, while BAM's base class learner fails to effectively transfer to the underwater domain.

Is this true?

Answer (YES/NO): YES